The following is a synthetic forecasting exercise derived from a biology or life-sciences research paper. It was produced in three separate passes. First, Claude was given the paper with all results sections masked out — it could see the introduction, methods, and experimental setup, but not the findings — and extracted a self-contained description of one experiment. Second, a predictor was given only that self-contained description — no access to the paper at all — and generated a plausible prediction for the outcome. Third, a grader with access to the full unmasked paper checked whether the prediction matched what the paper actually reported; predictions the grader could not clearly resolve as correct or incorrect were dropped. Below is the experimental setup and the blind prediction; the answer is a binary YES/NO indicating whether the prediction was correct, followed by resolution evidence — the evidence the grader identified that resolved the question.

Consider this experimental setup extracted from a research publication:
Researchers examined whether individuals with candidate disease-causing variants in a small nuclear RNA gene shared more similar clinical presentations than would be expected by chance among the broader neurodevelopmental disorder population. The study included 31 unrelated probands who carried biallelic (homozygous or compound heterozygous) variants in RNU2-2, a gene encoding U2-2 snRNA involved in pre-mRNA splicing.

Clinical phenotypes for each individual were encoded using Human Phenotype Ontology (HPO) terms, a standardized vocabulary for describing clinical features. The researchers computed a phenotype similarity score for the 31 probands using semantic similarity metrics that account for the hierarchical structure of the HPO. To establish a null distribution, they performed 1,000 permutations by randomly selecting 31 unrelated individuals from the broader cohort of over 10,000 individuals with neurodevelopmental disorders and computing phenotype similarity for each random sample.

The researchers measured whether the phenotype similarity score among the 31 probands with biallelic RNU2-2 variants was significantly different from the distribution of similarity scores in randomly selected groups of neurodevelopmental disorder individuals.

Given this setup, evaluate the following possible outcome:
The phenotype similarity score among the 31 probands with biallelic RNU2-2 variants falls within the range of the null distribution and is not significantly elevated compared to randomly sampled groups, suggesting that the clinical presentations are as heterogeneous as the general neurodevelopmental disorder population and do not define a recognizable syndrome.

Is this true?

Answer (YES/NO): NO